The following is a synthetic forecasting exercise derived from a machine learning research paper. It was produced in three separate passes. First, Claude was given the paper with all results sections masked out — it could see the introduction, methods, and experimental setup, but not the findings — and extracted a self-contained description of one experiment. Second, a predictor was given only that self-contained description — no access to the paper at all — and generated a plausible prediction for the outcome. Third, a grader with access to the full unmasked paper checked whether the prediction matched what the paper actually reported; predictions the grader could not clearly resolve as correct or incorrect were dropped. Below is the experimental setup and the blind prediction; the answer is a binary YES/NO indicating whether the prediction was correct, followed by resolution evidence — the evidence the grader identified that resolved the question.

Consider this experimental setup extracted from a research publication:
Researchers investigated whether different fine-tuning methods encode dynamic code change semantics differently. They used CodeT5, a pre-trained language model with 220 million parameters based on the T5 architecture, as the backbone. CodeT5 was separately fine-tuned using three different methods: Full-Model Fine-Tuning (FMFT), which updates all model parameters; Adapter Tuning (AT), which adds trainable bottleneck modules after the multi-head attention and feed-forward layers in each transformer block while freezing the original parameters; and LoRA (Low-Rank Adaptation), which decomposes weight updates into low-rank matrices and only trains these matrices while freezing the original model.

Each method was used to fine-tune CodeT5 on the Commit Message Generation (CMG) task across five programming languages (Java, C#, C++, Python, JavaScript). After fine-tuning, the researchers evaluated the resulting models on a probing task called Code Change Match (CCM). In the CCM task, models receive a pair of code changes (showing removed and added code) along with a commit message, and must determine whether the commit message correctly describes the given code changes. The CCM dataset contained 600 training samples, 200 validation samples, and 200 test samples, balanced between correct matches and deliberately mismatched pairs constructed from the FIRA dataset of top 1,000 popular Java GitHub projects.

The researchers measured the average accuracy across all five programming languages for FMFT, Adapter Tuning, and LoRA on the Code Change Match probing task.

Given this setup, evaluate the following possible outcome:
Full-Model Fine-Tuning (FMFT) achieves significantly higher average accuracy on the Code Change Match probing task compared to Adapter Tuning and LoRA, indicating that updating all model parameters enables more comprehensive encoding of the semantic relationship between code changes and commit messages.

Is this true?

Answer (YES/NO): NO